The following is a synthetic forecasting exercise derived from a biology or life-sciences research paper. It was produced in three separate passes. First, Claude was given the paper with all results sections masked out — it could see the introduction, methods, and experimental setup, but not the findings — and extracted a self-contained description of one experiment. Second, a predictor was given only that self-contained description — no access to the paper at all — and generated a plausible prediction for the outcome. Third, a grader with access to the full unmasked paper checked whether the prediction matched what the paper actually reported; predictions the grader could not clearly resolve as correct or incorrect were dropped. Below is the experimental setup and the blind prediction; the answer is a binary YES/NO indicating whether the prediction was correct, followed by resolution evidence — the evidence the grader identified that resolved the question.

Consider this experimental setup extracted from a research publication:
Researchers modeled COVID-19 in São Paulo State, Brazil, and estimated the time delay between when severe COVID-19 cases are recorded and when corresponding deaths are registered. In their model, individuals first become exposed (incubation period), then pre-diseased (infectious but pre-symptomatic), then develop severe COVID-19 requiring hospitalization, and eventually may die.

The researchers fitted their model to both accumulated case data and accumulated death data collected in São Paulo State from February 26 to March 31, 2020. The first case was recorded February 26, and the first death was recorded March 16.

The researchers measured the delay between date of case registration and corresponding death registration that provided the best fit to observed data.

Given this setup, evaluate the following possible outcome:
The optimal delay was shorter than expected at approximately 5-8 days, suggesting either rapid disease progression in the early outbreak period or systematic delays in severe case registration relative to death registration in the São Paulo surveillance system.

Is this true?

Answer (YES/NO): NO